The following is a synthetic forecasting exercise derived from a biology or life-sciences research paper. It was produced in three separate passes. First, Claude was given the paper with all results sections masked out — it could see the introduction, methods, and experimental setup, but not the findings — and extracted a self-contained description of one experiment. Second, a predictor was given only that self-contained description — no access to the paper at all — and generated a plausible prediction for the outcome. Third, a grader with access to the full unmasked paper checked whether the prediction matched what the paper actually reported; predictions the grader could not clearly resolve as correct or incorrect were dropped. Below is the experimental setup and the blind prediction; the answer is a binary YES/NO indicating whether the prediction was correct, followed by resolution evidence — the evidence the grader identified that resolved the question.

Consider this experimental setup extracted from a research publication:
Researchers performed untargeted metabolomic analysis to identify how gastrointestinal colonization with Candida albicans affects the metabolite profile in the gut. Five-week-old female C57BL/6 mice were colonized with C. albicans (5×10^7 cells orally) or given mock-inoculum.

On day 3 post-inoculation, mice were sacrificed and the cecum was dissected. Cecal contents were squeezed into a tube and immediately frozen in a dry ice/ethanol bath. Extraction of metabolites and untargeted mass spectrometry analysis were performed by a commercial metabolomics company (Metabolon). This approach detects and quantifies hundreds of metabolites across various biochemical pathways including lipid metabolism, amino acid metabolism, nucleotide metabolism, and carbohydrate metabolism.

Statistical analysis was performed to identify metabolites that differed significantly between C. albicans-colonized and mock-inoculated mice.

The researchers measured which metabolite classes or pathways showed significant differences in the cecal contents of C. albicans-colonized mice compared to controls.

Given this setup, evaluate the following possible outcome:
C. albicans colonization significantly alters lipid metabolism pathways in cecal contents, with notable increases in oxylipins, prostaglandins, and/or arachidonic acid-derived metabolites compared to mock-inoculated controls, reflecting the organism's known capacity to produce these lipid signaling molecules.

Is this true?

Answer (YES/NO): NO